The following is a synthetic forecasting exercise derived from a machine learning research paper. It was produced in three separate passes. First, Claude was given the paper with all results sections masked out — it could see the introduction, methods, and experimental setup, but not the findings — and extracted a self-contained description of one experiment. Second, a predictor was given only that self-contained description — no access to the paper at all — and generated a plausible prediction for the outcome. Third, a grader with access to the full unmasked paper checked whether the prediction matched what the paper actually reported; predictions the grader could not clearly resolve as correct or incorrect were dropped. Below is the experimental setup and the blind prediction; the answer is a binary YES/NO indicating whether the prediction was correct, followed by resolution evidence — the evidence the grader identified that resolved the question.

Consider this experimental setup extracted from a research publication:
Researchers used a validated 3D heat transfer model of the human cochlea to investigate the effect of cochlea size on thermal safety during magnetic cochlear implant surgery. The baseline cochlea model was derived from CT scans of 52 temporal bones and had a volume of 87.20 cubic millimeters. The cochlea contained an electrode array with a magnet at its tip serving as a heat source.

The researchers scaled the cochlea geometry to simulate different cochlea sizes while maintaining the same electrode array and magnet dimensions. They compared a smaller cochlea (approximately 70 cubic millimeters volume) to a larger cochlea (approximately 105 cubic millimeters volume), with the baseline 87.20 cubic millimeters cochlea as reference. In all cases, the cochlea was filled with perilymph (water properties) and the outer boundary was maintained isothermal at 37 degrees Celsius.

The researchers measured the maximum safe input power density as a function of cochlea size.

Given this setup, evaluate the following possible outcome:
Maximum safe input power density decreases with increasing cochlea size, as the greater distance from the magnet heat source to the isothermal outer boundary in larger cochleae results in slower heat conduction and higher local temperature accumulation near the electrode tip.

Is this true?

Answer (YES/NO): NO